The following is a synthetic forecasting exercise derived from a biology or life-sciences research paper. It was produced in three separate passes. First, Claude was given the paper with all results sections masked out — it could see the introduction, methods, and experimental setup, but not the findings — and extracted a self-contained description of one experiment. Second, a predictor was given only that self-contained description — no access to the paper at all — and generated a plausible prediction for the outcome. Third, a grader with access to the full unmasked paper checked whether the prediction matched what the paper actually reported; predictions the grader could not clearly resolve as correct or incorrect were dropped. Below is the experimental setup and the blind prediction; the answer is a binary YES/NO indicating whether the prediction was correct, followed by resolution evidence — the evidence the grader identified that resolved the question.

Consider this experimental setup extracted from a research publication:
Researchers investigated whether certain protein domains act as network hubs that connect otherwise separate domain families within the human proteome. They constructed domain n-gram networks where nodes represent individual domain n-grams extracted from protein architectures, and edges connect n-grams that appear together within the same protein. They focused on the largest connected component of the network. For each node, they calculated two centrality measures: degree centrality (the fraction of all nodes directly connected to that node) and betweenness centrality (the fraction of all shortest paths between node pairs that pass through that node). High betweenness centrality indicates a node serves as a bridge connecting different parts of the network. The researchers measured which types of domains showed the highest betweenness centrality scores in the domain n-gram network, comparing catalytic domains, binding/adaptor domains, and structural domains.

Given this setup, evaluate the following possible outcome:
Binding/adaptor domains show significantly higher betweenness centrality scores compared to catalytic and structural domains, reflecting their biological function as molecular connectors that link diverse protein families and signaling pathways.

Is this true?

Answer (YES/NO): NO